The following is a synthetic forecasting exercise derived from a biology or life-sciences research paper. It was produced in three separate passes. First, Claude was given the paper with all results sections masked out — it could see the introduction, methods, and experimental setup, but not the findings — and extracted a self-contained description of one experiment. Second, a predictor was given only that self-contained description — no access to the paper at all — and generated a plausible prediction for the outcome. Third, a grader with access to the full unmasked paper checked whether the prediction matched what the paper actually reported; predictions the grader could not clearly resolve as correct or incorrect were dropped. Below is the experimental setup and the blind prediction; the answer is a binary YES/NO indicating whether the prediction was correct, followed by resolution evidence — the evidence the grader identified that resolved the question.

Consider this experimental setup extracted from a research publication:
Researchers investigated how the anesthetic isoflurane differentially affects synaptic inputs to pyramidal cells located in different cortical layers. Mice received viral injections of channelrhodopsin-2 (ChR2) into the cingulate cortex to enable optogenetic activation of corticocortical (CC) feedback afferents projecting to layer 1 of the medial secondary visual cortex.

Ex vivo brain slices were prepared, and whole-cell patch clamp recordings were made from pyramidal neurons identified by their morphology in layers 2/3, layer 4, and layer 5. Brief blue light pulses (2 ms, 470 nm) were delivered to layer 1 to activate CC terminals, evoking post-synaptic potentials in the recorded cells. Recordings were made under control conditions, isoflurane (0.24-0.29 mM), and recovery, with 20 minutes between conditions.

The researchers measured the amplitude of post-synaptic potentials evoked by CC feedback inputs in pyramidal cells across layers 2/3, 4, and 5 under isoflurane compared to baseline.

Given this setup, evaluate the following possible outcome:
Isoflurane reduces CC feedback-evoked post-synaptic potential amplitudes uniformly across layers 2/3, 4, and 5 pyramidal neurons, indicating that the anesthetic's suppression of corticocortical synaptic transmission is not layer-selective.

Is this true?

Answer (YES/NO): NO